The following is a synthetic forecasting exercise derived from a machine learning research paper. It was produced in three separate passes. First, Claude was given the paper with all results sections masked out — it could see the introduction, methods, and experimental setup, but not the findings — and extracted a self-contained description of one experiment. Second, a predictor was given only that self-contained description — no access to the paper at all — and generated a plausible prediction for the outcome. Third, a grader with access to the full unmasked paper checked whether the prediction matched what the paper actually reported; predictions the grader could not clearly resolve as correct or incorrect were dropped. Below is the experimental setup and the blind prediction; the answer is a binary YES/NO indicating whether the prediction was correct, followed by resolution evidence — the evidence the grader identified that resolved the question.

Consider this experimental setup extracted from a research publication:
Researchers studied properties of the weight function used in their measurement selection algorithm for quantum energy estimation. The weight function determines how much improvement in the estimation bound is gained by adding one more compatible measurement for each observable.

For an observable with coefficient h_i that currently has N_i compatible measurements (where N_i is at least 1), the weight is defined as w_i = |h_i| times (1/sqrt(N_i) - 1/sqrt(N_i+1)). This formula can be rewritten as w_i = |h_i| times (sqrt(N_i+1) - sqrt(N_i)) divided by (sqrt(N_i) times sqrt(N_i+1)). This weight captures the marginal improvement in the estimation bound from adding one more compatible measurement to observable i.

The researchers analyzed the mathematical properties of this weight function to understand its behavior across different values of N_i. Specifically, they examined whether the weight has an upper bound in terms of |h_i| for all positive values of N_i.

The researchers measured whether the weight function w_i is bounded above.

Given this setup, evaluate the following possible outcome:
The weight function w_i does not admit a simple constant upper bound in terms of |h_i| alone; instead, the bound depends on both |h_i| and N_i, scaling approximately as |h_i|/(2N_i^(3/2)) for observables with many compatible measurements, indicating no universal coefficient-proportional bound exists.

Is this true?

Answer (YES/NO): NO